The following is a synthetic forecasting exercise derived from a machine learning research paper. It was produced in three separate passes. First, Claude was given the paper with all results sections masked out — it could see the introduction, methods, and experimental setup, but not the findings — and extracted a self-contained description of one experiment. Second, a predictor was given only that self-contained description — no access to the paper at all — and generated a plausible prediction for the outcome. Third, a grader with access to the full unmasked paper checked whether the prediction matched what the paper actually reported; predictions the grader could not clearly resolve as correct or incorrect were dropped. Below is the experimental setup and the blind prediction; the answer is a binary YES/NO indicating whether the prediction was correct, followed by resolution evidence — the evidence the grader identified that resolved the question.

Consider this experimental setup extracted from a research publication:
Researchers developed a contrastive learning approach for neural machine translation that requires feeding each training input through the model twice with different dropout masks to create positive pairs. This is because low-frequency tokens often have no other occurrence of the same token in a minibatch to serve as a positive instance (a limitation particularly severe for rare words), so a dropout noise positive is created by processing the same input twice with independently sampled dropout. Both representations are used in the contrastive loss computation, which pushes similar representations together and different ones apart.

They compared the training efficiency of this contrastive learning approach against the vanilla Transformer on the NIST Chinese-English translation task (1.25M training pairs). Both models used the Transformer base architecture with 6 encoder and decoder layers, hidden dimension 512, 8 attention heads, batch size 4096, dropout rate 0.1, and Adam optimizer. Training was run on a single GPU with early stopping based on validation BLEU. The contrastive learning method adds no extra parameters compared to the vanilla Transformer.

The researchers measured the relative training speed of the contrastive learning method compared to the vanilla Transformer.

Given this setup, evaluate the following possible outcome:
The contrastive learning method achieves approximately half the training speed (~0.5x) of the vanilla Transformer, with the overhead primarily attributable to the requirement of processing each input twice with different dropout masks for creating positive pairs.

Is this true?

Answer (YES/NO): NO